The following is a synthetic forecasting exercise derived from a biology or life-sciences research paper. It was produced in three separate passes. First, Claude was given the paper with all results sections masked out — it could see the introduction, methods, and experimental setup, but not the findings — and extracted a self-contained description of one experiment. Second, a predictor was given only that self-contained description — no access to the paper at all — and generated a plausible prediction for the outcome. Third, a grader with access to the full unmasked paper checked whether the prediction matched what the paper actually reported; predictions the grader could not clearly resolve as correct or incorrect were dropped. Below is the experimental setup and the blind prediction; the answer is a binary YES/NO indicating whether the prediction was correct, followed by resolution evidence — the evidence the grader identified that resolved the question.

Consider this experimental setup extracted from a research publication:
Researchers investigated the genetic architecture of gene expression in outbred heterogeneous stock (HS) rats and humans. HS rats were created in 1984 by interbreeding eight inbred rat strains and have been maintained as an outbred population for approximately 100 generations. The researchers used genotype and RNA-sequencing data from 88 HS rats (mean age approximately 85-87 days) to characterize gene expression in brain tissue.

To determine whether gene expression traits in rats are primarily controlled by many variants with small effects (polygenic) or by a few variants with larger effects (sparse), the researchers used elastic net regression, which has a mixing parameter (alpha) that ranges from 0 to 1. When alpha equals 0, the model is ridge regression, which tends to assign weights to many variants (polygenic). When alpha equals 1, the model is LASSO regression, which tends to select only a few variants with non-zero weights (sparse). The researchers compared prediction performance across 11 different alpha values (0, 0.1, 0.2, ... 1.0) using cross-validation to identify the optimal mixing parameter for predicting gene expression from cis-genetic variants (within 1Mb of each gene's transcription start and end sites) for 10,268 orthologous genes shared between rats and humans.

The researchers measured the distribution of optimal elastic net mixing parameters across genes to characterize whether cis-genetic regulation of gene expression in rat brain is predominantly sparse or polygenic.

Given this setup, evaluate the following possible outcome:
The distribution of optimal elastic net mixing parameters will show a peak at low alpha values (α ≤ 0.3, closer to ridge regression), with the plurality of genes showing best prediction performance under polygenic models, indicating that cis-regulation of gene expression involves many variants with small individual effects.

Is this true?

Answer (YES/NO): NO